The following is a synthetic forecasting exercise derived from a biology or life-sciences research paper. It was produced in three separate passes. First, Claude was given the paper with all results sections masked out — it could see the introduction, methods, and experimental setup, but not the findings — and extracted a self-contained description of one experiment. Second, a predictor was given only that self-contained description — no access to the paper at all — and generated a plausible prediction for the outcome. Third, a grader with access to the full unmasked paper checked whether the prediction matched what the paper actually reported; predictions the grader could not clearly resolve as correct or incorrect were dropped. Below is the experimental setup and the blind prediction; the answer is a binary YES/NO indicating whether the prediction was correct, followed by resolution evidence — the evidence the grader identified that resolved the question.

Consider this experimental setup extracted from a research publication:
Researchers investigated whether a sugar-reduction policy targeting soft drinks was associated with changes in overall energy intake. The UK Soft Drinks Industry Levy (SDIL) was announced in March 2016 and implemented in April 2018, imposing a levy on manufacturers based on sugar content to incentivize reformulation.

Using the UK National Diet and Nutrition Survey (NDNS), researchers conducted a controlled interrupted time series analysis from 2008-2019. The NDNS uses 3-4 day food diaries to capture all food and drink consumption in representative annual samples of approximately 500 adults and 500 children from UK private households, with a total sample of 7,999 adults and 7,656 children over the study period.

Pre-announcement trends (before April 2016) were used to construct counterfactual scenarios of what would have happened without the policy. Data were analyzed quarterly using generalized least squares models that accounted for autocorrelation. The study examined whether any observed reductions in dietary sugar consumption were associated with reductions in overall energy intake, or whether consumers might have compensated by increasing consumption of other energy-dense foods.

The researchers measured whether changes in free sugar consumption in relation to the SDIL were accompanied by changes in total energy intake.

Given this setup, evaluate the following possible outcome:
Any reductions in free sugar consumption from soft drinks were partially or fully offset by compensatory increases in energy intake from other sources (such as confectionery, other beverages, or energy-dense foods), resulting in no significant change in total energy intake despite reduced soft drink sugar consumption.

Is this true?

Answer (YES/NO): NO